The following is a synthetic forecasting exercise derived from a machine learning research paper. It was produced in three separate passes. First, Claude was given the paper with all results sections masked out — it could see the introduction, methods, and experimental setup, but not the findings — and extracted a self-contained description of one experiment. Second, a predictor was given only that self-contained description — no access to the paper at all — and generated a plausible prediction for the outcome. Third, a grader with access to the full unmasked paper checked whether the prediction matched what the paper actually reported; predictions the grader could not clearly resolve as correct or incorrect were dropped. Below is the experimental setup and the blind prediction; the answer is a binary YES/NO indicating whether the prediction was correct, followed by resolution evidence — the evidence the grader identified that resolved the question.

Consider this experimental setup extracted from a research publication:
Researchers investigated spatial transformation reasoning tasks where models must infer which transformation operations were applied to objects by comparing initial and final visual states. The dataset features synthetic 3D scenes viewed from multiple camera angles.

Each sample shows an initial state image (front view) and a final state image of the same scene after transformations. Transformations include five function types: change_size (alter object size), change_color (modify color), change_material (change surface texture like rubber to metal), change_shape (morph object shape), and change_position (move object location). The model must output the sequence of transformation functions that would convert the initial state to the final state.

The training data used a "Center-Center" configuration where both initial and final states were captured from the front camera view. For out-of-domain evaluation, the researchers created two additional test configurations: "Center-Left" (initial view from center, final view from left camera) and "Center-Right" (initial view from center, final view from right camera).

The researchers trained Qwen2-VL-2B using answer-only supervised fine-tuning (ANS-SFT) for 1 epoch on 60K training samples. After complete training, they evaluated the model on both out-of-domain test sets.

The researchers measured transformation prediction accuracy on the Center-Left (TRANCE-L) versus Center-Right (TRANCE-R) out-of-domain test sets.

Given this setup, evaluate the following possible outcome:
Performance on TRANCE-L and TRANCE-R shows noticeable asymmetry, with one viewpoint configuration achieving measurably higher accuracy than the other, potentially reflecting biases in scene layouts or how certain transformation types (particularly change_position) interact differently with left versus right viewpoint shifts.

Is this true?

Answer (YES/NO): NO